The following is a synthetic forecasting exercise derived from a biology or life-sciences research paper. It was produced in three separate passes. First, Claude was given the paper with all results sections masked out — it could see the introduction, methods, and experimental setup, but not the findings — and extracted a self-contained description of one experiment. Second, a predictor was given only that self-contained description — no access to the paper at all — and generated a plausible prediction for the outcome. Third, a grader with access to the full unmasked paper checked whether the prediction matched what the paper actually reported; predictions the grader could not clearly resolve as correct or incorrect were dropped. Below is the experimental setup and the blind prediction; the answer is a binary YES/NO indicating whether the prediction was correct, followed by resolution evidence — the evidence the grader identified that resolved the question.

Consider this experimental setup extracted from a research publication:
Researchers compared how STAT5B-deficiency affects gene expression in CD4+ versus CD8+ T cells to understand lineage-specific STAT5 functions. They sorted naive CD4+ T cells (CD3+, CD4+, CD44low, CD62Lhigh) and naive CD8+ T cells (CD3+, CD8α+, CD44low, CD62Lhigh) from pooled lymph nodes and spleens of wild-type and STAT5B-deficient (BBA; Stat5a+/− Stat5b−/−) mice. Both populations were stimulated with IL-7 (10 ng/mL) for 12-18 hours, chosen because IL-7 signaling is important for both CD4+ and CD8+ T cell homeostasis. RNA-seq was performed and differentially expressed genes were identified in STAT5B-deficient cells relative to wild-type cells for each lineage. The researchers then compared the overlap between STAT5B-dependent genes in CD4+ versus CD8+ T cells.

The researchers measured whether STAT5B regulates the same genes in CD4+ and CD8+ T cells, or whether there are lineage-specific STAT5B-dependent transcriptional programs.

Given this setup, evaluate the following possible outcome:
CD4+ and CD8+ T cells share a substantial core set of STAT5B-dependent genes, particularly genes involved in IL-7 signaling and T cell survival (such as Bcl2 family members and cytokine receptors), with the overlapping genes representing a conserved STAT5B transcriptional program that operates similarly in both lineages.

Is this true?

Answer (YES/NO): YES